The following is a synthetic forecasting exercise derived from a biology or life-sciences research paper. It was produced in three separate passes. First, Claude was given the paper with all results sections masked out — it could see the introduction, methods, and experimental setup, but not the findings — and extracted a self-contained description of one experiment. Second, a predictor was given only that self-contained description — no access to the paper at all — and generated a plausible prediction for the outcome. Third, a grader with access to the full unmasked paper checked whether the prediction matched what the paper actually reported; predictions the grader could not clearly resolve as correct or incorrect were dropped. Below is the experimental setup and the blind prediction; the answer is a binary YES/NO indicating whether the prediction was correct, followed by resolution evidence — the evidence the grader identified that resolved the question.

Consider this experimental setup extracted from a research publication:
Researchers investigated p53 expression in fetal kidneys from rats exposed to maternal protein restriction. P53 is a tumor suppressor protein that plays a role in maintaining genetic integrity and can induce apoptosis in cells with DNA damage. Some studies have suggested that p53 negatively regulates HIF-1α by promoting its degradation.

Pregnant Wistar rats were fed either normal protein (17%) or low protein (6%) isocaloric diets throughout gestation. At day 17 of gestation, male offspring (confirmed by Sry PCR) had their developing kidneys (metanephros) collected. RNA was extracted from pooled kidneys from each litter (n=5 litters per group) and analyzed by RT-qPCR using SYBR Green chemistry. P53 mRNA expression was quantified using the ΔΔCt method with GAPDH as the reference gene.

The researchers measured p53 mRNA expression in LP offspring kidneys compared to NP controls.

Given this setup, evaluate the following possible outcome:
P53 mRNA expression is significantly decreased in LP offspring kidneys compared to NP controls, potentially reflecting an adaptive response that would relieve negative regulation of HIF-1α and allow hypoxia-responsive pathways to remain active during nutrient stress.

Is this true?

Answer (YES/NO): NO